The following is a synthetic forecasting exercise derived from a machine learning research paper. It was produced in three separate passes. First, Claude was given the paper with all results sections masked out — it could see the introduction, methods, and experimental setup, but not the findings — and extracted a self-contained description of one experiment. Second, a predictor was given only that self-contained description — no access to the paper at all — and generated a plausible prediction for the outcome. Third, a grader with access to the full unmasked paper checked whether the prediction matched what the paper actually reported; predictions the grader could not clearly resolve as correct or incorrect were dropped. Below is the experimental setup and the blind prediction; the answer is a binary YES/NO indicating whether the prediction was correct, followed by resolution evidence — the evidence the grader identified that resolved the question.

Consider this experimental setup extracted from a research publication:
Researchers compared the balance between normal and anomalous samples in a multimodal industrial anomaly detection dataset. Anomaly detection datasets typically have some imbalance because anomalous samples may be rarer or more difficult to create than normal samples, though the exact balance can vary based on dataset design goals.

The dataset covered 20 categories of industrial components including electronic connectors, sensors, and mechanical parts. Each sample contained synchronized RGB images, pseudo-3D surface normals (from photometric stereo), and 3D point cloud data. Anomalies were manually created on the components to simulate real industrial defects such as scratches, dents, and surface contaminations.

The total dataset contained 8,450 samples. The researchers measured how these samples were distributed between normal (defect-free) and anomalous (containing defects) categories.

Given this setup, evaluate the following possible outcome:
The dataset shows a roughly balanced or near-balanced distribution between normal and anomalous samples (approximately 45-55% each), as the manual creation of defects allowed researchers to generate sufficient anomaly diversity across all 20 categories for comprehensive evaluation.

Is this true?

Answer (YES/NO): NO